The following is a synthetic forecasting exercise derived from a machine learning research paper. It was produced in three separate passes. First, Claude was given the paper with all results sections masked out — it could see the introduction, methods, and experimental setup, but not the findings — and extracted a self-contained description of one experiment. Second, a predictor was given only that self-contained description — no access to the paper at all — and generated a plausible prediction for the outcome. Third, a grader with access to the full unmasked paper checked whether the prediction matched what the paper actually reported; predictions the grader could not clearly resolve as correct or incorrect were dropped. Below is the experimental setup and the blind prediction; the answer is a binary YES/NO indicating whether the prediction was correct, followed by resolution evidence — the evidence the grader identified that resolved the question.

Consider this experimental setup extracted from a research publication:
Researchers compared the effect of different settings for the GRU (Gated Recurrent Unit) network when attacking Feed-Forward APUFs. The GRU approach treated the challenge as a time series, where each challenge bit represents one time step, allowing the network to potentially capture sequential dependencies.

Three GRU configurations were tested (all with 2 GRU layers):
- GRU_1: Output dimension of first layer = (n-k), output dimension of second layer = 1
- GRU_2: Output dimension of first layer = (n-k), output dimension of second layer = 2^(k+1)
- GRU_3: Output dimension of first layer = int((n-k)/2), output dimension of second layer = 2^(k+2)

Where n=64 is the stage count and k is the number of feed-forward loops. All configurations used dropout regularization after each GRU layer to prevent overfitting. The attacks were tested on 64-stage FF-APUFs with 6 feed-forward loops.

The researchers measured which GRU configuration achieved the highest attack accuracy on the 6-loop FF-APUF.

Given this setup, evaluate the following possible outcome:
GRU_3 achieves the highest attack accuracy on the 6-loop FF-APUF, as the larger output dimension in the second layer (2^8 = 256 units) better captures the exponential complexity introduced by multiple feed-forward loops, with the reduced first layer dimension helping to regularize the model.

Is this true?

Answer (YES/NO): YES